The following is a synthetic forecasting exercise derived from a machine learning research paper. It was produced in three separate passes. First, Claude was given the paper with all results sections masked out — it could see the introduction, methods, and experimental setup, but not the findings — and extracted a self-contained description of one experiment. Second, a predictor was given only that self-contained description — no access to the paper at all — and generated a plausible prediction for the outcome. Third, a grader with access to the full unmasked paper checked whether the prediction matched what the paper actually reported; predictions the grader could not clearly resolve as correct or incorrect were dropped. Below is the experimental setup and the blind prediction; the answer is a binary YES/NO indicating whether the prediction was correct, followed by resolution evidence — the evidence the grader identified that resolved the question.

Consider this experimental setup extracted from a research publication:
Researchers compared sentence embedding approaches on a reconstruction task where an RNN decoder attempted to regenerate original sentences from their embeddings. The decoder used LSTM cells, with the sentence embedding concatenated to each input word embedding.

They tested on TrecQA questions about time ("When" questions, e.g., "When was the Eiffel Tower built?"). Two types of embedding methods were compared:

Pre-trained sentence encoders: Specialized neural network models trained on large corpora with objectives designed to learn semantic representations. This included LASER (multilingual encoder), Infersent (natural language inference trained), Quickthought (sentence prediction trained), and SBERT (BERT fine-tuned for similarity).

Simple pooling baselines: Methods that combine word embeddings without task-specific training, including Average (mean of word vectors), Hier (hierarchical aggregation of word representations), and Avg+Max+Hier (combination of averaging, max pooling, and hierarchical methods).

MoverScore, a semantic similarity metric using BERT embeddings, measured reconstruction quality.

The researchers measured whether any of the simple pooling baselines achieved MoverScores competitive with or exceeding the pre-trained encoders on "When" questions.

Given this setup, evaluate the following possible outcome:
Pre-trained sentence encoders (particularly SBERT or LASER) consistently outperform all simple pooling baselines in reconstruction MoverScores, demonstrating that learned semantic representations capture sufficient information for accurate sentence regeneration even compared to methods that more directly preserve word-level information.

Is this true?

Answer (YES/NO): NO